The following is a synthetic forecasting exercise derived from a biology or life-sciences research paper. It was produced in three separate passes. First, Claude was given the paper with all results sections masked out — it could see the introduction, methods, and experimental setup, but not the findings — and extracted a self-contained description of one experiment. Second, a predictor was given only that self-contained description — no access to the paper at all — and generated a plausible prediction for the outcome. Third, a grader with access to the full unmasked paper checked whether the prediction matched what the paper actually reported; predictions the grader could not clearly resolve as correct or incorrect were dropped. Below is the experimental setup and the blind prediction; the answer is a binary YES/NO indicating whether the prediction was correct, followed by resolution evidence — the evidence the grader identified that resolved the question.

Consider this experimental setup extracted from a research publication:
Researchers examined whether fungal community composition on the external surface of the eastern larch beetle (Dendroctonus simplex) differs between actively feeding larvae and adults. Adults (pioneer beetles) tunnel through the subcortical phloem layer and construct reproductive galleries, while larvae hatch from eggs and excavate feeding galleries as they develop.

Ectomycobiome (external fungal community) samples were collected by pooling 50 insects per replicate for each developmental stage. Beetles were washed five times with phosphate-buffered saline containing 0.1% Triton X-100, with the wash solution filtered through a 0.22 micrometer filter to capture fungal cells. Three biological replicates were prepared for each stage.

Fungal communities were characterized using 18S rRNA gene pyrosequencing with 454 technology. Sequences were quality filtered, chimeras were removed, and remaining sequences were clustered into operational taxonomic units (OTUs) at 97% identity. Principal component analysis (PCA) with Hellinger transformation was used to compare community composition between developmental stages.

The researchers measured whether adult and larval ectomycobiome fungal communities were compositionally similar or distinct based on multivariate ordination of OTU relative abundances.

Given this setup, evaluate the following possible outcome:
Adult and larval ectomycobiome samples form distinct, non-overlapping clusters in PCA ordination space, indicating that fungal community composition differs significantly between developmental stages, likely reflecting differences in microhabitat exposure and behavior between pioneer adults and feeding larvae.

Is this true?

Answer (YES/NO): NO